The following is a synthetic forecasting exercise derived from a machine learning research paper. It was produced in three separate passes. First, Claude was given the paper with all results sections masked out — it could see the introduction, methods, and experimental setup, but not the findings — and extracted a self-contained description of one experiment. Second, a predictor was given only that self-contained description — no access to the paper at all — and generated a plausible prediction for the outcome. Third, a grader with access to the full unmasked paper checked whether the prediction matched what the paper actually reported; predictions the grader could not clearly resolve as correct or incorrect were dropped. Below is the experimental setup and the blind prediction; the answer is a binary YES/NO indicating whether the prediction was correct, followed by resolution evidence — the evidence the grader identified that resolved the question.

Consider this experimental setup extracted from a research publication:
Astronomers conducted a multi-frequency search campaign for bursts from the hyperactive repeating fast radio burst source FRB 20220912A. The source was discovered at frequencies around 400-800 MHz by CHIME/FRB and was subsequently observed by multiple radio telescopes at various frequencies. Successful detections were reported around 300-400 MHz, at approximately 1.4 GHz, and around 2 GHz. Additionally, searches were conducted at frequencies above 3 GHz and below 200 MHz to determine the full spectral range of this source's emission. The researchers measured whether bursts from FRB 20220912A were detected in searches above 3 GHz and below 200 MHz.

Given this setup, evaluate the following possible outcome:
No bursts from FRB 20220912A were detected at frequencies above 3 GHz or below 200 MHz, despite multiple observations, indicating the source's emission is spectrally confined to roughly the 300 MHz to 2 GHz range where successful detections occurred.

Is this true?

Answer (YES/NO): YES